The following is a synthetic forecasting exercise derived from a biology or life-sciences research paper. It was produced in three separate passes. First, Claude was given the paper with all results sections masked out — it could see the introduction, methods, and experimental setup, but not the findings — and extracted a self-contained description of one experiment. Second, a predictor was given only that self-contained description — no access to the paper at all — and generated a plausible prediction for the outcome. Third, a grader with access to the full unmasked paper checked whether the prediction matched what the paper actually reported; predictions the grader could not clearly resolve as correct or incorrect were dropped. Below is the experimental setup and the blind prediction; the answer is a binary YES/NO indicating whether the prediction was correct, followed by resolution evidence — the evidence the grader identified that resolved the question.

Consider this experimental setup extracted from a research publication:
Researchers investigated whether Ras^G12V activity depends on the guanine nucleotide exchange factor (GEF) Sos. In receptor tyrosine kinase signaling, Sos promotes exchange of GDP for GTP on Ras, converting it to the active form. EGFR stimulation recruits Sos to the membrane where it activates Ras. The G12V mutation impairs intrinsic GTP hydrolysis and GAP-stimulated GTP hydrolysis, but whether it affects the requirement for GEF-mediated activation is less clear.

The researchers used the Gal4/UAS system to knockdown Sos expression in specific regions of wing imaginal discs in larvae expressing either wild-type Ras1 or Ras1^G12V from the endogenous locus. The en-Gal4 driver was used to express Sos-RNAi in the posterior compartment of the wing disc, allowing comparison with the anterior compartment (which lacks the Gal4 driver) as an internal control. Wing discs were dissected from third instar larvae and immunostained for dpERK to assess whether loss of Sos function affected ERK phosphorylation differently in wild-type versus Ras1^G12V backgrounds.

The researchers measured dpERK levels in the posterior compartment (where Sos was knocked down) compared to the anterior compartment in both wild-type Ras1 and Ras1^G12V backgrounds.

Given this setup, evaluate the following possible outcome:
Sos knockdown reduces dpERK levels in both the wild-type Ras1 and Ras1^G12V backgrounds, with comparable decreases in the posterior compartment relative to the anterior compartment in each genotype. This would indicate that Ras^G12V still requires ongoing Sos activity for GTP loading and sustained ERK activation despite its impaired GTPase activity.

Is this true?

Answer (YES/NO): NO